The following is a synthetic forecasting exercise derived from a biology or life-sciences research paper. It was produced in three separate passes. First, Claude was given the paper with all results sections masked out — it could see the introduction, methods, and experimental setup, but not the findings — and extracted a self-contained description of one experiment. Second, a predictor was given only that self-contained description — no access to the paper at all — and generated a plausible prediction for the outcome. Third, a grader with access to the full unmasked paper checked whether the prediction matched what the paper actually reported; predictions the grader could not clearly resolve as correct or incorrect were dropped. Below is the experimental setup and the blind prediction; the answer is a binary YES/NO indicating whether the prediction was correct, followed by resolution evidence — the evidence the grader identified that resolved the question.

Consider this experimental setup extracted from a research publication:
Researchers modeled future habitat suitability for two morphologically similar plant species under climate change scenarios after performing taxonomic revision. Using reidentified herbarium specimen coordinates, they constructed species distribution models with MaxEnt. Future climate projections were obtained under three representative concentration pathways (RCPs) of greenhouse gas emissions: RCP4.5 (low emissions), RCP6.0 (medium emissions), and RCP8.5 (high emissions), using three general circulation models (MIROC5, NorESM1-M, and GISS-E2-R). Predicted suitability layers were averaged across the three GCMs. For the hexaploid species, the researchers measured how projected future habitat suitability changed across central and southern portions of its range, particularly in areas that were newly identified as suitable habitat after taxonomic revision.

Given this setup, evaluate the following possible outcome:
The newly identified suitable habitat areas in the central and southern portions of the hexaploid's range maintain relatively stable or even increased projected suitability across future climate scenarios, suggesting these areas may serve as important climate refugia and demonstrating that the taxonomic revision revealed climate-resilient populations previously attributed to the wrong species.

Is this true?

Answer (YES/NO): NO